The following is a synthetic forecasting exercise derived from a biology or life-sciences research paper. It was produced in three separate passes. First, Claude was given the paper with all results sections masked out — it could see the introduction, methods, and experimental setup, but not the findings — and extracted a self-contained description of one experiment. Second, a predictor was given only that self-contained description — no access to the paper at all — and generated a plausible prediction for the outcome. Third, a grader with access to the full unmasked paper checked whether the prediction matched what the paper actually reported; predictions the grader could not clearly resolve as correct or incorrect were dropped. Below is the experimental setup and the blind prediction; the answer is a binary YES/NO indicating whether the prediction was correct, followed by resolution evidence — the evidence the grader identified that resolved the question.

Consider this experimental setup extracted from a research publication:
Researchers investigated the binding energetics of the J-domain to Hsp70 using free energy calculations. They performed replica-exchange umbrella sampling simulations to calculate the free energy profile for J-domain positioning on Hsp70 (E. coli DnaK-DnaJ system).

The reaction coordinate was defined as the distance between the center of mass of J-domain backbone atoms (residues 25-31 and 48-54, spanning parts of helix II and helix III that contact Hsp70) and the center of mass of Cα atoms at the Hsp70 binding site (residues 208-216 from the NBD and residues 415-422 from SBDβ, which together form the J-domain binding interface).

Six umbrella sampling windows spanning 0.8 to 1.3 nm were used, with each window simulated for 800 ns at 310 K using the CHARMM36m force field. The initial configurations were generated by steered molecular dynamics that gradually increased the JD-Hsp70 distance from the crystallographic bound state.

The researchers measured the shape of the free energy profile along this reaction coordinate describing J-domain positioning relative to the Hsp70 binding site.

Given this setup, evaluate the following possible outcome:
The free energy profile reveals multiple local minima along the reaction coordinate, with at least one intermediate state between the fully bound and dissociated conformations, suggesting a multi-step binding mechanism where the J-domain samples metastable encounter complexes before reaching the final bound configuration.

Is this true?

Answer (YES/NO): NO